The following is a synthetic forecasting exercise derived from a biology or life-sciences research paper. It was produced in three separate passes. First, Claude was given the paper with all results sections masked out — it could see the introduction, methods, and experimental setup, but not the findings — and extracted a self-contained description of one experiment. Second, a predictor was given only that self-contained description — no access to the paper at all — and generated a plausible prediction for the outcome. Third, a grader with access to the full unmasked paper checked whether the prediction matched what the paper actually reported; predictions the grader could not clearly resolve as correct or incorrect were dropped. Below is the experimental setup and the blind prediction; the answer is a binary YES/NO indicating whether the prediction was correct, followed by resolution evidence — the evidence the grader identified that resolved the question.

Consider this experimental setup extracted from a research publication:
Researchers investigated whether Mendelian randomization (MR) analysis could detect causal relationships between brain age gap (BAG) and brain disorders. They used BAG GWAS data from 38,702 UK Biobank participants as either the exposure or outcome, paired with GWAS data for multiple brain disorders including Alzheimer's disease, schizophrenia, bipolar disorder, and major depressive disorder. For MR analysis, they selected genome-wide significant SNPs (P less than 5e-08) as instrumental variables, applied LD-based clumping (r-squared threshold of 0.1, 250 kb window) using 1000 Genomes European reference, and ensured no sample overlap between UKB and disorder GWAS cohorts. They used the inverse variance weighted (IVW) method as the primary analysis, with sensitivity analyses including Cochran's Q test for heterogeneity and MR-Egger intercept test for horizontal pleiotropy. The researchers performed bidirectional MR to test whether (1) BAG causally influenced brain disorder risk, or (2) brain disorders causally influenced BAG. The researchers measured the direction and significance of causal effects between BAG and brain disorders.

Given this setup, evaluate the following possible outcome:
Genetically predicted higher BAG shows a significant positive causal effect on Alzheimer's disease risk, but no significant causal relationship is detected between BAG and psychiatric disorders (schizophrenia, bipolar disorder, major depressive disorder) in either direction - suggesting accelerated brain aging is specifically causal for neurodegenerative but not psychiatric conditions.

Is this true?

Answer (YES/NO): NO